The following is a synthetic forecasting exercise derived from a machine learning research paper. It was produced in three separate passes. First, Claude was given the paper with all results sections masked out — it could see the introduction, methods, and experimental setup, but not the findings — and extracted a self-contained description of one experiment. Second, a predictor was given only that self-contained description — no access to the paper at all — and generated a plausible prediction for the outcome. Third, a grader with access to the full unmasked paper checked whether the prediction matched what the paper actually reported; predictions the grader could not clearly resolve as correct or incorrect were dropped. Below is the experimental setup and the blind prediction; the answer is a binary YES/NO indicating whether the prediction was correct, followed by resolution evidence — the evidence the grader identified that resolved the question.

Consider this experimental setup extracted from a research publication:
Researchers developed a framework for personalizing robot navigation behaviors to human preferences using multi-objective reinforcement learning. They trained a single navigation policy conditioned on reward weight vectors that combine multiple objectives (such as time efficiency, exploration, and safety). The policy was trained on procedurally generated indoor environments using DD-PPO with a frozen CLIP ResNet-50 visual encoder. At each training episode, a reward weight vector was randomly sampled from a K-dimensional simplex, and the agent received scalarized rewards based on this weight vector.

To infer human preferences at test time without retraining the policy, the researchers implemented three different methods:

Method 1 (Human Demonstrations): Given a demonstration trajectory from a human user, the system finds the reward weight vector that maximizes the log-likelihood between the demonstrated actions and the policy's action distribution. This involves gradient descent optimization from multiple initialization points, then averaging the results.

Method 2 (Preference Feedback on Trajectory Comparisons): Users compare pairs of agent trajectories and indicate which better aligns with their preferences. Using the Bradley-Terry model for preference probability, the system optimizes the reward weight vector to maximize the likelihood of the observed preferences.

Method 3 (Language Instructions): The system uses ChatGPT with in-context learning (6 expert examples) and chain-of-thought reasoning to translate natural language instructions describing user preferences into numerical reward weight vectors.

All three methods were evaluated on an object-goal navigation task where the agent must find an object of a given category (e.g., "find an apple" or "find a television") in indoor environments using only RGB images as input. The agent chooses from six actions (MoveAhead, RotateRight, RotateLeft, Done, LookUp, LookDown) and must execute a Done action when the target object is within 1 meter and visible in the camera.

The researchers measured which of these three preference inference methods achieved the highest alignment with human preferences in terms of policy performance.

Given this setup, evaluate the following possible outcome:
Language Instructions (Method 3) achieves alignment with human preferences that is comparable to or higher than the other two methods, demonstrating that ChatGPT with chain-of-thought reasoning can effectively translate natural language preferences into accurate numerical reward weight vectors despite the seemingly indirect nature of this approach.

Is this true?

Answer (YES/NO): NO